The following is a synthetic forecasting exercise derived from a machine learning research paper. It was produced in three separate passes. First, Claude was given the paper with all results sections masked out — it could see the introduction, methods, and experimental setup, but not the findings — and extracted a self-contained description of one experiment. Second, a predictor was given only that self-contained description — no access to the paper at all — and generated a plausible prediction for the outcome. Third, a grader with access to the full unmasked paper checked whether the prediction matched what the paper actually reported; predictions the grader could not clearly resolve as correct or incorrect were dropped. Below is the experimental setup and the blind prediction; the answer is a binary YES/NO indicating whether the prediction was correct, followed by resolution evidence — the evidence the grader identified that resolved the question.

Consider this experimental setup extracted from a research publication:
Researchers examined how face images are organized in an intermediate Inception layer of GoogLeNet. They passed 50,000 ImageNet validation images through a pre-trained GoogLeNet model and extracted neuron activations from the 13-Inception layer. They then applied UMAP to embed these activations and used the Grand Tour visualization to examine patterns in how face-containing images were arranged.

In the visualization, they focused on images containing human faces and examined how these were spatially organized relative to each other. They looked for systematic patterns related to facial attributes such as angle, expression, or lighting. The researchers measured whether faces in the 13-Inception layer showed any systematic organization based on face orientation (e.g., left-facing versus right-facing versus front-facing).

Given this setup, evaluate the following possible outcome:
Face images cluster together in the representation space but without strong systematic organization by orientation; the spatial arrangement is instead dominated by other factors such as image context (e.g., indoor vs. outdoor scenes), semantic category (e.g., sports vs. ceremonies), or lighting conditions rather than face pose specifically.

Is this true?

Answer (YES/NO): NO